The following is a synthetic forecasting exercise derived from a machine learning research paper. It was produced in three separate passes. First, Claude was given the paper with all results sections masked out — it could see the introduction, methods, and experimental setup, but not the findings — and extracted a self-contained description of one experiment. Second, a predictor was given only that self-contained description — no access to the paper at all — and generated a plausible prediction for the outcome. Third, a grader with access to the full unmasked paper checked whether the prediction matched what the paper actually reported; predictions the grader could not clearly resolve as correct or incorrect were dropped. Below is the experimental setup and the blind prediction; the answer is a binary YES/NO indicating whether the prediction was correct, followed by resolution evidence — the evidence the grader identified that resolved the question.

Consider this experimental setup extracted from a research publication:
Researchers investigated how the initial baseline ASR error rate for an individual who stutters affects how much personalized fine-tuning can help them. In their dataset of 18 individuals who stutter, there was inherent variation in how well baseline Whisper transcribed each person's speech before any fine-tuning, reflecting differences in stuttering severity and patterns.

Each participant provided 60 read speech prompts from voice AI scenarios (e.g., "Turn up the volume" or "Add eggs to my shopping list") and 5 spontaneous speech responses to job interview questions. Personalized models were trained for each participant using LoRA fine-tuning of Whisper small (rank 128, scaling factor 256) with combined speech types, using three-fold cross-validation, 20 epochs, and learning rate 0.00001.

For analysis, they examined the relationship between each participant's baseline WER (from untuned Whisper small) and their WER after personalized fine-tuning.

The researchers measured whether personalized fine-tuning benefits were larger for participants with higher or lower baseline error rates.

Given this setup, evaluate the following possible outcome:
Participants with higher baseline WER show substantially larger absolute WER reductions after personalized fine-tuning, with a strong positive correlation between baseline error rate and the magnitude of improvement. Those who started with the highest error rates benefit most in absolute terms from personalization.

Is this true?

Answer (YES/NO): NO